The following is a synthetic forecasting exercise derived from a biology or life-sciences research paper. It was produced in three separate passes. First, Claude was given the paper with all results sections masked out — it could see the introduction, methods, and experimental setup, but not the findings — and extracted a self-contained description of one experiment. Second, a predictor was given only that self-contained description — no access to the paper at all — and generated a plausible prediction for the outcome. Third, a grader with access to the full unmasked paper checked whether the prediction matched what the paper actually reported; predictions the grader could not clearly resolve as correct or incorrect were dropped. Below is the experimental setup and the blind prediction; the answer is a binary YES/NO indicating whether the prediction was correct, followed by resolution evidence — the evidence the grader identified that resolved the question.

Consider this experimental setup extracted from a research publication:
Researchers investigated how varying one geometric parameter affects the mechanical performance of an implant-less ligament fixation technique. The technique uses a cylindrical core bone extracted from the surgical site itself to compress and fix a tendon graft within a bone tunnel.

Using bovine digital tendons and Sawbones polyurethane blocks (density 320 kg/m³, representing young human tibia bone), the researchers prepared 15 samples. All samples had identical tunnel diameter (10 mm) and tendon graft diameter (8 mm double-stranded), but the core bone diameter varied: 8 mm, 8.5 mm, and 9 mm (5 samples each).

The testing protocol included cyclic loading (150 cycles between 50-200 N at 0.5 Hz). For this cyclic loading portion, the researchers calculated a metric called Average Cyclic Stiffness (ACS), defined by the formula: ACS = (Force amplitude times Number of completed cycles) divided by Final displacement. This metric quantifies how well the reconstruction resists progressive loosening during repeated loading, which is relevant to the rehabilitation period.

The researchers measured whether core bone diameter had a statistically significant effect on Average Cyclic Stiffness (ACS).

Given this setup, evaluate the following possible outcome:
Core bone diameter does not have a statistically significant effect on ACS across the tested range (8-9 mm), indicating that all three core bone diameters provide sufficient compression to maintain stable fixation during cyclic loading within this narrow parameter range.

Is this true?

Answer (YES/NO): NO